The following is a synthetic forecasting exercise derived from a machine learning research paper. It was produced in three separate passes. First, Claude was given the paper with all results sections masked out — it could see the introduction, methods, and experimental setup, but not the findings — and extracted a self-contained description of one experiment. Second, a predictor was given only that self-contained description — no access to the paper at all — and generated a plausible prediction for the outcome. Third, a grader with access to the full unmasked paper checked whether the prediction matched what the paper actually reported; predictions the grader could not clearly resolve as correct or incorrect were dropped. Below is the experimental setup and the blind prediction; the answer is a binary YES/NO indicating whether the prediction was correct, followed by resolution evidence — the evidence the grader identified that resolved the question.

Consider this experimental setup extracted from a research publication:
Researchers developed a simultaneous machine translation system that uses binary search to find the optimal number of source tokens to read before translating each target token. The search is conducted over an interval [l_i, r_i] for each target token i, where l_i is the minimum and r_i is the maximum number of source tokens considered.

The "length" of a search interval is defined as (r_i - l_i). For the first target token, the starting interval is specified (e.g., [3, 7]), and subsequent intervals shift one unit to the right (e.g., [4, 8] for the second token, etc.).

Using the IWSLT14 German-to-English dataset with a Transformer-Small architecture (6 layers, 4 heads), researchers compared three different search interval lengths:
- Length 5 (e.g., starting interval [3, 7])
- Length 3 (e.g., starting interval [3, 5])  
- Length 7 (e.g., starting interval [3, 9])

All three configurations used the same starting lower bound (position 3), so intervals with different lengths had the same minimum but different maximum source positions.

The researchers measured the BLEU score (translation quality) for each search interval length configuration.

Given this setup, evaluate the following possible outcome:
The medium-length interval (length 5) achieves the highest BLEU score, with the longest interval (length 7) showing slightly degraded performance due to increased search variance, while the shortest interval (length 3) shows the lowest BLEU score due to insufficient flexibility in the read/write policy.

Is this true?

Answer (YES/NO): NO